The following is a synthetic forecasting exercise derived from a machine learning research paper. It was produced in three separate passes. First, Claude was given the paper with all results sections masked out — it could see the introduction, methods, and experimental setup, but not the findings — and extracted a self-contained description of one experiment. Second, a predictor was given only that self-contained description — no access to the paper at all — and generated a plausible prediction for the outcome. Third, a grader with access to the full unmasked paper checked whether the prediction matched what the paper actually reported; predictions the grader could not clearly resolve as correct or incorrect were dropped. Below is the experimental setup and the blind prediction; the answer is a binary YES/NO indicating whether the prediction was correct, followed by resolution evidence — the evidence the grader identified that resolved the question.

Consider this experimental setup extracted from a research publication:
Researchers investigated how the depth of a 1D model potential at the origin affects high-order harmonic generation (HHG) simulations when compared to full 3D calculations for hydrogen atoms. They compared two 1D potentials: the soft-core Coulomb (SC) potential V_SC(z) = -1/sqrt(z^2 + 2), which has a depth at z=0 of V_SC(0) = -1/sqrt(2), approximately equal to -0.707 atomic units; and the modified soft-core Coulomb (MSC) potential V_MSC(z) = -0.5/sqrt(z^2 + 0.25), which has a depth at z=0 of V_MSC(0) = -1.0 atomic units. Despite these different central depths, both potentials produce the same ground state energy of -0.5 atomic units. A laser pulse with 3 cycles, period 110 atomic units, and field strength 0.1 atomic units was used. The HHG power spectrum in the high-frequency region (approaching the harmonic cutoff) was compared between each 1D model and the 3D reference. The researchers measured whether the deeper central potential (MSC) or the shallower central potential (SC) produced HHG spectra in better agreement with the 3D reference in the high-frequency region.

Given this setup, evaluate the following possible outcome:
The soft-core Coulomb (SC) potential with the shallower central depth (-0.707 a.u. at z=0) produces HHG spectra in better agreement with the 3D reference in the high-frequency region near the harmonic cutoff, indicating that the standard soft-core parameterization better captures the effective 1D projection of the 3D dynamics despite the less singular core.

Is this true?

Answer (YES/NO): YES